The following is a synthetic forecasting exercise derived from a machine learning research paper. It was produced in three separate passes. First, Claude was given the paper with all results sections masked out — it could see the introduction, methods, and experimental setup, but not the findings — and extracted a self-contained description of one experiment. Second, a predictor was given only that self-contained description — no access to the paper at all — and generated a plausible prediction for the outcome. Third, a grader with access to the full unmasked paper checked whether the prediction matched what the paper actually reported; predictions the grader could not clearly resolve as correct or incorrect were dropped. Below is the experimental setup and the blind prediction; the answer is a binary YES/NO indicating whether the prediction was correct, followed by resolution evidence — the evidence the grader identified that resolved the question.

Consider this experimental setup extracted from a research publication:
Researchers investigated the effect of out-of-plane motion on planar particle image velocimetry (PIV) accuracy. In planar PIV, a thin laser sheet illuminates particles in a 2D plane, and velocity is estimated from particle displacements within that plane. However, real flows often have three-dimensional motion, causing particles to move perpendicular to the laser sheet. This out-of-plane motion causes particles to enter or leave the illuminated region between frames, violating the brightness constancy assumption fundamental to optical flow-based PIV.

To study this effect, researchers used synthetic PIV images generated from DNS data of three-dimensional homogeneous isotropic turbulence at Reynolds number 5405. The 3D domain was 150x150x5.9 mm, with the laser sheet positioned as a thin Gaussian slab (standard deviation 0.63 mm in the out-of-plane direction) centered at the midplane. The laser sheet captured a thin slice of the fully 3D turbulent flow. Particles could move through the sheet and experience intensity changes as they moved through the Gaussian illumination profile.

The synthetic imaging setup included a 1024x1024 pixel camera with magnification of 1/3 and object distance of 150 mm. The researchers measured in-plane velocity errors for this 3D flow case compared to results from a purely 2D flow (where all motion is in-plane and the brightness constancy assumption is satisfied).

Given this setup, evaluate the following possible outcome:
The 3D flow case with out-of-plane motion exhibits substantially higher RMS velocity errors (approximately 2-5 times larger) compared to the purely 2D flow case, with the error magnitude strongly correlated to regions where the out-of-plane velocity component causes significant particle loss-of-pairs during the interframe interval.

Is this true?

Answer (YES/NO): NO